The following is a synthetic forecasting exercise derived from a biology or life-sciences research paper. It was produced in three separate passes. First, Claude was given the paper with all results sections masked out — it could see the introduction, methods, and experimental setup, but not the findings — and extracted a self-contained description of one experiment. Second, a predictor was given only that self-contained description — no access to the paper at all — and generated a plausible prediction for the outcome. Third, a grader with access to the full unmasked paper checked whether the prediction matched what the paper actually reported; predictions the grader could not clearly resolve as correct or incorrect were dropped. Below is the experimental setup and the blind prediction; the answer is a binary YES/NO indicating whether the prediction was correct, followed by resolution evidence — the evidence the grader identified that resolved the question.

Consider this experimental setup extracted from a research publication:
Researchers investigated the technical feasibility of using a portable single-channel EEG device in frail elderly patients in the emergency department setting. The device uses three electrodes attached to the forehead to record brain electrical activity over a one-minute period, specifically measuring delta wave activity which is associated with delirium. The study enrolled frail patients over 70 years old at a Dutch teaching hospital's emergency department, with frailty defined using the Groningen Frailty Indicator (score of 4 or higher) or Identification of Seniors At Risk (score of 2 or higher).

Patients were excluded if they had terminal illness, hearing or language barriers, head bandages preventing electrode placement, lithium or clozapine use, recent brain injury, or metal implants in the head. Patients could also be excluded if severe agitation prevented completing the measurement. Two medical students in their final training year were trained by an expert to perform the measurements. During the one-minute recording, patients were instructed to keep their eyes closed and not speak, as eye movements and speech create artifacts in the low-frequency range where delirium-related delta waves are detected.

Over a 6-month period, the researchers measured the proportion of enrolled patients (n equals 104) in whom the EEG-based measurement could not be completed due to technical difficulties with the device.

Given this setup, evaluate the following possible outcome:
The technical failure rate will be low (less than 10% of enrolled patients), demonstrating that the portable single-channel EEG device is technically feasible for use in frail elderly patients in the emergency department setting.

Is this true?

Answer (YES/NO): YES